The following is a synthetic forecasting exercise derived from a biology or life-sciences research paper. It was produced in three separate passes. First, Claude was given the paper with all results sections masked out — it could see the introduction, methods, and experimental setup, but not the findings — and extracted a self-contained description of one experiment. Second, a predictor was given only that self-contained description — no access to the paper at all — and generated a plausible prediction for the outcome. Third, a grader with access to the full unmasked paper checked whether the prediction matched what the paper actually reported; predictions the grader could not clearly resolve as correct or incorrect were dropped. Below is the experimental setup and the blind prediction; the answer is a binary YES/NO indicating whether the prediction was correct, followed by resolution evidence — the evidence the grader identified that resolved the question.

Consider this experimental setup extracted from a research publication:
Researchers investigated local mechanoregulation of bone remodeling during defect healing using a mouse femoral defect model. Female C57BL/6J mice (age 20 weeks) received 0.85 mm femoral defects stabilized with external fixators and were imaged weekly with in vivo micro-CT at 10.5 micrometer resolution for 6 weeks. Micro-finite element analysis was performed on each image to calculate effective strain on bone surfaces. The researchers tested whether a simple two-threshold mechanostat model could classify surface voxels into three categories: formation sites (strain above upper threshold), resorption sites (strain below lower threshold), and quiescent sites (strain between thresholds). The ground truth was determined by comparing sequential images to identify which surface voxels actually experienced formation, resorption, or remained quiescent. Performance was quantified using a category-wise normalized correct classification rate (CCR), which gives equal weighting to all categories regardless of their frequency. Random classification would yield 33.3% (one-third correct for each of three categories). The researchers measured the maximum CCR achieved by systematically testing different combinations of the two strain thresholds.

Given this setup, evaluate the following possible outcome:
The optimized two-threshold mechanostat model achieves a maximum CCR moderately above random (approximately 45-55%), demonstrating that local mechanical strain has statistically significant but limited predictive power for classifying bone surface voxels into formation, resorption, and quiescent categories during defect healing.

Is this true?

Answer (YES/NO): NO